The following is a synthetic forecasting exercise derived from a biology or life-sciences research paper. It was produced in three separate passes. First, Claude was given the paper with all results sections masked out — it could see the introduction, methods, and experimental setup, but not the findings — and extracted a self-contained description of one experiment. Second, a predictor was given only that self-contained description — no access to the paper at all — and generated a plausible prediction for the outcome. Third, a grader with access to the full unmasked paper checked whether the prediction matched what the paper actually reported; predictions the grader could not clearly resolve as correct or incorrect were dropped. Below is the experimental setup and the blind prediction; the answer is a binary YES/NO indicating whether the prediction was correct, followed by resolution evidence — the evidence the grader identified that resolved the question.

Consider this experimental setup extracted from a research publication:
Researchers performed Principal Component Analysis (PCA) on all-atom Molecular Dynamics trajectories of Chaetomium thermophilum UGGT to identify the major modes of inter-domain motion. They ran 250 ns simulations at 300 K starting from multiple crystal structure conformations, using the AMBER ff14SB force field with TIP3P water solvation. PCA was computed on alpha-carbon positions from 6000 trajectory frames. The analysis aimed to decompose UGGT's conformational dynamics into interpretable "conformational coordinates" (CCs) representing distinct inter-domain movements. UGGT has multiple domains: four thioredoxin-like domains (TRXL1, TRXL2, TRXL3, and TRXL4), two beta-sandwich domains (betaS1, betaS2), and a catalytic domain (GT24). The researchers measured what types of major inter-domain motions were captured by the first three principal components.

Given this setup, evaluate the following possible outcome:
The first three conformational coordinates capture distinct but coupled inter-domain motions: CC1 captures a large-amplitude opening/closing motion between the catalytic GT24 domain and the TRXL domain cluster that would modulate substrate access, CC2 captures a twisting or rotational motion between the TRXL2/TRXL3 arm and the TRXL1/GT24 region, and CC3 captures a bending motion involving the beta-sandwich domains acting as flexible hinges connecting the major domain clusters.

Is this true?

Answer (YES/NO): NO